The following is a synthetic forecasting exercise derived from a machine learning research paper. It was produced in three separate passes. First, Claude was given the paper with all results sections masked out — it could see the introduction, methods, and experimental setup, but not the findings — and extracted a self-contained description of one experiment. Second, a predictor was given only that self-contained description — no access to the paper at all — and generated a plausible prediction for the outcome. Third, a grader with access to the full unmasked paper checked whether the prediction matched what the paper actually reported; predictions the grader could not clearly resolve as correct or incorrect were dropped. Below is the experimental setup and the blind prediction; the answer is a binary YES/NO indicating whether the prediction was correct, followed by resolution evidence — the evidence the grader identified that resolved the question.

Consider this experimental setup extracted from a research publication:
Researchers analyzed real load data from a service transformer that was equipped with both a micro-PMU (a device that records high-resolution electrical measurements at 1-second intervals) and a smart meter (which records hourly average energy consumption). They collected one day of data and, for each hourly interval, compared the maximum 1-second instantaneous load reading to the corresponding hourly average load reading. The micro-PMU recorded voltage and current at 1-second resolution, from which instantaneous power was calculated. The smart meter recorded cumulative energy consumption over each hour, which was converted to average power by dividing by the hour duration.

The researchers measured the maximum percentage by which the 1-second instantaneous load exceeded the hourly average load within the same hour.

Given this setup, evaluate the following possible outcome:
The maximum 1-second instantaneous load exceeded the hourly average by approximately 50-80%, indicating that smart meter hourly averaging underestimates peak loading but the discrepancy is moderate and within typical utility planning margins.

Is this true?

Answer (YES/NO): NO